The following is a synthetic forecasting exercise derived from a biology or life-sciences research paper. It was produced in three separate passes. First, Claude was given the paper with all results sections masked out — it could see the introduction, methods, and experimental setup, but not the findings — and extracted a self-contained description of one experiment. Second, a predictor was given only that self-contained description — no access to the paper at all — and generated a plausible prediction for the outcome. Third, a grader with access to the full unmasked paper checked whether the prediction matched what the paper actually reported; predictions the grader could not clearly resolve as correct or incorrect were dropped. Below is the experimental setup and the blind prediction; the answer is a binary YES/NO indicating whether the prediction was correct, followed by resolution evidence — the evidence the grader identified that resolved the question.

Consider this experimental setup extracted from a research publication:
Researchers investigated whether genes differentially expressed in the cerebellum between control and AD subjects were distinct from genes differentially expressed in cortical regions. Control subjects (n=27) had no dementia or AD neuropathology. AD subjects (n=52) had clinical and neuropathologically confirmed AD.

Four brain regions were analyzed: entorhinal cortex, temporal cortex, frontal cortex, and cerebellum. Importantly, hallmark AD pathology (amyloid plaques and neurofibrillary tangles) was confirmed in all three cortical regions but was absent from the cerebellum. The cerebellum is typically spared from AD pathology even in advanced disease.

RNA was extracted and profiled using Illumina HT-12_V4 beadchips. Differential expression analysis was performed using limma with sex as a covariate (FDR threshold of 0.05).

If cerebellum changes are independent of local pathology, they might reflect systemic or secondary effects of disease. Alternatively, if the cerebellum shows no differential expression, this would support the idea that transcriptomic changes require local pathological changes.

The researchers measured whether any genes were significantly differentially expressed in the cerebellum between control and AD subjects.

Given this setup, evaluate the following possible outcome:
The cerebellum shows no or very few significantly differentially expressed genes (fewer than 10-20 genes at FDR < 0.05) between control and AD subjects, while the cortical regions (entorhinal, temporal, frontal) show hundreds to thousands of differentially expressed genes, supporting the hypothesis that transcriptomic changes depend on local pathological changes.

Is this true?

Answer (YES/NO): NO